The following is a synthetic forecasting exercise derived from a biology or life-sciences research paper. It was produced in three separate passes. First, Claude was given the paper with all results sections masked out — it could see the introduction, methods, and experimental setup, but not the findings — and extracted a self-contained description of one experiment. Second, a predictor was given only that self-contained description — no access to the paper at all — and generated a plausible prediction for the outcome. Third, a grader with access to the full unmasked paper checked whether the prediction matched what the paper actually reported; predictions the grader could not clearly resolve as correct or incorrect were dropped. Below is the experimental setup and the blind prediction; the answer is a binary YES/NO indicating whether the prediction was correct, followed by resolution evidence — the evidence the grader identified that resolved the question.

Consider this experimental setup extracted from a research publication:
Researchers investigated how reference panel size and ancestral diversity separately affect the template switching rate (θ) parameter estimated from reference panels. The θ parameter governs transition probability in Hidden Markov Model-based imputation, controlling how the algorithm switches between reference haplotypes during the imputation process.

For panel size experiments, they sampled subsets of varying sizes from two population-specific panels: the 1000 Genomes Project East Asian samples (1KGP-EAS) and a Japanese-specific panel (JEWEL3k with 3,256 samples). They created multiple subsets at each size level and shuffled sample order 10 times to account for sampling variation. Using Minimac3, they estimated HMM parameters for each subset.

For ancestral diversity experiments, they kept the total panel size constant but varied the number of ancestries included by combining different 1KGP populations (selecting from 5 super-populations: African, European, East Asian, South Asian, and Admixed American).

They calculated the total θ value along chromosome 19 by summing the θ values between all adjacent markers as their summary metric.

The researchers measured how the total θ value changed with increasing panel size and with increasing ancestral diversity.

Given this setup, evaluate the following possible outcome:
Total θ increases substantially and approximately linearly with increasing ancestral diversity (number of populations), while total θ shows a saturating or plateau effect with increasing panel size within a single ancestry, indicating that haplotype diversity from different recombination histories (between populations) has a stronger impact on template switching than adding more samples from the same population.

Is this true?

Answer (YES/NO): NO